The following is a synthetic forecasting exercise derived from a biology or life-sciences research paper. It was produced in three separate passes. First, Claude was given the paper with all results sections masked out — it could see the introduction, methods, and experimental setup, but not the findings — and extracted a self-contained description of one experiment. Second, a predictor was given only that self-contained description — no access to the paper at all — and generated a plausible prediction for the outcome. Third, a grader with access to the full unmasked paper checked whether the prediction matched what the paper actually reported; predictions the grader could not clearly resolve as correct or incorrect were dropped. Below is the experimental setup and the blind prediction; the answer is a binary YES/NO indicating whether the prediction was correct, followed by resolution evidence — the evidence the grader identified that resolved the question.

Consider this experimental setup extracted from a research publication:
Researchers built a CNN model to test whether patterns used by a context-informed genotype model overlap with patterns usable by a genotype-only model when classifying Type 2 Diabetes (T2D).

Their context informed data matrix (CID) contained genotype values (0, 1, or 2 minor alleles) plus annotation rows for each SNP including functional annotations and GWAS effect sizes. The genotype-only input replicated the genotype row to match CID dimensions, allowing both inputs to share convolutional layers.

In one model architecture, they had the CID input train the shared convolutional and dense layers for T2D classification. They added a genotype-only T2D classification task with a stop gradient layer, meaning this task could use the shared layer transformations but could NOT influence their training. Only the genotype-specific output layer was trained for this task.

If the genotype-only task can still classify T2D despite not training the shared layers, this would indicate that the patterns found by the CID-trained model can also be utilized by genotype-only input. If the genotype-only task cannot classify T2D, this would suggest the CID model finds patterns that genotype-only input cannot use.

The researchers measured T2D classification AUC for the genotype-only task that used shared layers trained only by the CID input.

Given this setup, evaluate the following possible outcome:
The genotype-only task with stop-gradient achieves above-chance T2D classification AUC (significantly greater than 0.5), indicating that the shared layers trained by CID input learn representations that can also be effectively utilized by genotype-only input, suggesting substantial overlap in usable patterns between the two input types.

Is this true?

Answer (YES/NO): YES